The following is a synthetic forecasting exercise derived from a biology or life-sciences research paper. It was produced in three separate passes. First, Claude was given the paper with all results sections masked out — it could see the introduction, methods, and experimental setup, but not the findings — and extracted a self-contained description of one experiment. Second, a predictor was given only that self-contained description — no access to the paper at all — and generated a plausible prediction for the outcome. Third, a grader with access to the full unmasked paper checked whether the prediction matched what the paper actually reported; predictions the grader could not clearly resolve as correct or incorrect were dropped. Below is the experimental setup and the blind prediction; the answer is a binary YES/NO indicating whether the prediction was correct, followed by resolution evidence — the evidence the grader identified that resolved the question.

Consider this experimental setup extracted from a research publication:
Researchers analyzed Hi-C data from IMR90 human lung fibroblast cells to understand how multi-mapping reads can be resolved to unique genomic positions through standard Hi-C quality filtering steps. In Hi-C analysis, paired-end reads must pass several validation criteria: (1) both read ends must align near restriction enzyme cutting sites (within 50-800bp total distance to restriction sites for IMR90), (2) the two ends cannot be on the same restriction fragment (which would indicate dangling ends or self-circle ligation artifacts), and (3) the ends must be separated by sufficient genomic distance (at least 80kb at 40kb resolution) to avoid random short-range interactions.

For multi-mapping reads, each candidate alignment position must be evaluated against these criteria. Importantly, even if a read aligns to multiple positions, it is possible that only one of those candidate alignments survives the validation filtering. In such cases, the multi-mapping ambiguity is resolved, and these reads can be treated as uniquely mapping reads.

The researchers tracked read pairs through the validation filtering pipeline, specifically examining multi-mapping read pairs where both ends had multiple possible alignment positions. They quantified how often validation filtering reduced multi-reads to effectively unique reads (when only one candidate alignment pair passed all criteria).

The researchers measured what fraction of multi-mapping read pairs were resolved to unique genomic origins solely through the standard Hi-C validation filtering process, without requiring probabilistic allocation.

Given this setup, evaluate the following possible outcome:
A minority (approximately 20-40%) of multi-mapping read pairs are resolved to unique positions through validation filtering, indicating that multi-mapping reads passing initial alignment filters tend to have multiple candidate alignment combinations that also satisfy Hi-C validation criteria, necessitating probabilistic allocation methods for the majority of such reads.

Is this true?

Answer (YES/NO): YES